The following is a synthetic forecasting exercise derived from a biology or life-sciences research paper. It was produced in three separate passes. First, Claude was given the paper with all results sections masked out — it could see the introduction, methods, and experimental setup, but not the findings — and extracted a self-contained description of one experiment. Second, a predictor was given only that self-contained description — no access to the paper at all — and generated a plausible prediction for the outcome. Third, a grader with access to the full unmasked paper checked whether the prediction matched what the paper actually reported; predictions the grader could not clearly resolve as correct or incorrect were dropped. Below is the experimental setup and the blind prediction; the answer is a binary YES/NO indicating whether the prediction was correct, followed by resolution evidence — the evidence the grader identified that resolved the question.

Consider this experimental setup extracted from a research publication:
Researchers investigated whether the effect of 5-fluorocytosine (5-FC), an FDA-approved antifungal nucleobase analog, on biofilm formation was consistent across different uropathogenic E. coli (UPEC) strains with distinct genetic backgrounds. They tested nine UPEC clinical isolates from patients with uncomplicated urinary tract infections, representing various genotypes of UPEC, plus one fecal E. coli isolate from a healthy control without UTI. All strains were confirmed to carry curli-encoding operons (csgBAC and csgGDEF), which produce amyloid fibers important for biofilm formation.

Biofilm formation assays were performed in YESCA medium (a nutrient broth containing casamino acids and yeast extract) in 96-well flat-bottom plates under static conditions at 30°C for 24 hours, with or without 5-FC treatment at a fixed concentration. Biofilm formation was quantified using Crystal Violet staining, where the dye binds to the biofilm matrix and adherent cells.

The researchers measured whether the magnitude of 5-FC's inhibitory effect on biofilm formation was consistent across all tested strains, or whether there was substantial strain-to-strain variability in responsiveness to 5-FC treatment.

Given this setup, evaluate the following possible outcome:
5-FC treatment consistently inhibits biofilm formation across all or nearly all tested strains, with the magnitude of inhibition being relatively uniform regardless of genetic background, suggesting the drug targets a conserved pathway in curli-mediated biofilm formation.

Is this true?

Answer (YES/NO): NO